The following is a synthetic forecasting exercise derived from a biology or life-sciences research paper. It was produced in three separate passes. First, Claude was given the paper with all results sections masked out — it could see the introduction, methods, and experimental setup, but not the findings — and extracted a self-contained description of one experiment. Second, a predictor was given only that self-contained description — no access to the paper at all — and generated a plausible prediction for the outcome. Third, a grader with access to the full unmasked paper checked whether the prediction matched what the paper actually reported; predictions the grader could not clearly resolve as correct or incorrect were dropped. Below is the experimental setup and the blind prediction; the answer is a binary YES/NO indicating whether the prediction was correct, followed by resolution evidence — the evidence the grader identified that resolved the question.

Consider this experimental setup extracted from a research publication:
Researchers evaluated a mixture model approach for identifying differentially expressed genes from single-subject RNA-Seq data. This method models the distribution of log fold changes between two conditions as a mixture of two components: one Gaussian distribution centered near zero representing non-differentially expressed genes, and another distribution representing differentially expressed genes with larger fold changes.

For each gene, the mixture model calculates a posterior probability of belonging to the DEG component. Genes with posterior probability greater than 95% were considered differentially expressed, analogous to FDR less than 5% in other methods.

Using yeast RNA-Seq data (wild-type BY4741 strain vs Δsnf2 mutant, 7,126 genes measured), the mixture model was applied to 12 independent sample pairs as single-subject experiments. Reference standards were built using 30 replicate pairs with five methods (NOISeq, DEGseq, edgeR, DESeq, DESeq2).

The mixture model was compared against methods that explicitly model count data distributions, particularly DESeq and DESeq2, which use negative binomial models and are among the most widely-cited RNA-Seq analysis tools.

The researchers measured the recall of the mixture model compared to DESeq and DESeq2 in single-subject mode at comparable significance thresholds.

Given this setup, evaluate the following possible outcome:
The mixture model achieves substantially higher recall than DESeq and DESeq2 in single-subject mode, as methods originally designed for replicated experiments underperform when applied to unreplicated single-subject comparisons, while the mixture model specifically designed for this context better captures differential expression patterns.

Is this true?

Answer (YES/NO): YES